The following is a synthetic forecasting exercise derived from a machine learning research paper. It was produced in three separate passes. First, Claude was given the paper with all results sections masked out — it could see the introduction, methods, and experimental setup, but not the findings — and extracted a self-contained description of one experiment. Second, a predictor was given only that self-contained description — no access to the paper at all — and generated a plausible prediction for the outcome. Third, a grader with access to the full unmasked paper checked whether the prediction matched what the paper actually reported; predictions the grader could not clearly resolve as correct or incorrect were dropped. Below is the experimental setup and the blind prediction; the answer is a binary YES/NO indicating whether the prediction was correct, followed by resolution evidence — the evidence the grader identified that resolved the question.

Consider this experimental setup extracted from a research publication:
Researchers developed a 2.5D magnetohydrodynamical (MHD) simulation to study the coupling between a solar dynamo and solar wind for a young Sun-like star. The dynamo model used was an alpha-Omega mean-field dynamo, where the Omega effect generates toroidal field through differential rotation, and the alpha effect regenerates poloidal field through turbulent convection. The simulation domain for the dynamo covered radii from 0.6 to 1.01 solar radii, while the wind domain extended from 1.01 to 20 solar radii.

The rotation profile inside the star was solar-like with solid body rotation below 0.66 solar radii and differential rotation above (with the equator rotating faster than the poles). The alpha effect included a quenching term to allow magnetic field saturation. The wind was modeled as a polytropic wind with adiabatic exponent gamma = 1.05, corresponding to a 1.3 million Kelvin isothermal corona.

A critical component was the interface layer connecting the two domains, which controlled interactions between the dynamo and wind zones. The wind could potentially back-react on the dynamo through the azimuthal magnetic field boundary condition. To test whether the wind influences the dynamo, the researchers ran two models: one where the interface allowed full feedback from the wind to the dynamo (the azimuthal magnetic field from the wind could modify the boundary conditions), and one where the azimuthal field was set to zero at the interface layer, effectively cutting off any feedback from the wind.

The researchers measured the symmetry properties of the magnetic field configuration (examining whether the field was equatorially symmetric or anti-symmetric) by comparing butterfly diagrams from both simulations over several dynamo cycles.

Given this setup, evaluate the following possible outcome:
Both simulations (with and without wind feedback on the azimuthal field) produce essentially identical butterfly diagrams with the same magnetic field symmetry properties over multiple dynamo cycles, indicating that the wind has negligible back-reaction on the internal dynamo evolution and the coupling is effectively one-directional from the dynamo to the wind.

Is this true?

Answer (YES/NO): NO